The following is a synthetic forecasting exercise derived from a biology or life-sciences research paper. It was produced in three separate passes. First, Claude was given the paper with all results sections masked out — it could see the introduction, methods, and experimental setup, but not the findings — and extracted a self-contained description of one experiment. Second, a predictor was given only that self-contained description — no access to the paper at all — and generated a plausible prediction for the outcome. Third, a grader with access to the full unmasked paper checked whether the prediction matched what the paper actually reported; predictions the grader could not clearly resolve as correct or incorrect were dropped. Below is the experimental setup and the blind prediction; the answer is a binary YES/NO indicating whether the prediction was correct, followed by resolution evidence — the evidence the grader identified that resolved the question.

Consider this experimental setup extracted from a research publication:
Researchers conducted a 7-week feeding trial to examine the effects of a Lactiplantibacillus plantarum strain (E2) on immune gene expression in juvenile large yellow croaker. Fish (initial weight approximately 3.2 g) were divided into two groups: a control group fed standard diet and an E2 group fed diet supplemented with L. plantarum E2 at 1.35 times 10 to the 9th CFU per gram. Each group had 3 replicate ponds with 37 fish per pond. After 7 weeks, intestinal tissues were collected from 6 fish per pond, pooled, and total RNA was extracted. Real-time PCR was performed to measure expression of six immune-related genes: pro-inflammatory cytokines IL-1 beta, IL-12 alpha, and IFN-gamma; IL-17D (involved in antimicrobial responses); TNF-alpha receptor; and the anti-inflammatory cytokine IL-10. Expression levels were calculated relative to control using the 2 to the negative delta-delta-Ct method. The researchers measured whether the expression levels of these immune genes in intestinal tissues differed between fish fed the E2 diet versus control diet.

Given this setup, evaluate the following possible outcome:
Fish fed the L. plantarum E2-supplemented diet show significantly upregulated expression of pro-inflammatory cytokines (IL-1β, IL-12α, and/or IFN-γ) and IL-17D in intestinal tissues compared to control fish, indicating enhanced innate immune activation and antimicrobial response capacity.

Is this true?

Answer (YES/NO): YES